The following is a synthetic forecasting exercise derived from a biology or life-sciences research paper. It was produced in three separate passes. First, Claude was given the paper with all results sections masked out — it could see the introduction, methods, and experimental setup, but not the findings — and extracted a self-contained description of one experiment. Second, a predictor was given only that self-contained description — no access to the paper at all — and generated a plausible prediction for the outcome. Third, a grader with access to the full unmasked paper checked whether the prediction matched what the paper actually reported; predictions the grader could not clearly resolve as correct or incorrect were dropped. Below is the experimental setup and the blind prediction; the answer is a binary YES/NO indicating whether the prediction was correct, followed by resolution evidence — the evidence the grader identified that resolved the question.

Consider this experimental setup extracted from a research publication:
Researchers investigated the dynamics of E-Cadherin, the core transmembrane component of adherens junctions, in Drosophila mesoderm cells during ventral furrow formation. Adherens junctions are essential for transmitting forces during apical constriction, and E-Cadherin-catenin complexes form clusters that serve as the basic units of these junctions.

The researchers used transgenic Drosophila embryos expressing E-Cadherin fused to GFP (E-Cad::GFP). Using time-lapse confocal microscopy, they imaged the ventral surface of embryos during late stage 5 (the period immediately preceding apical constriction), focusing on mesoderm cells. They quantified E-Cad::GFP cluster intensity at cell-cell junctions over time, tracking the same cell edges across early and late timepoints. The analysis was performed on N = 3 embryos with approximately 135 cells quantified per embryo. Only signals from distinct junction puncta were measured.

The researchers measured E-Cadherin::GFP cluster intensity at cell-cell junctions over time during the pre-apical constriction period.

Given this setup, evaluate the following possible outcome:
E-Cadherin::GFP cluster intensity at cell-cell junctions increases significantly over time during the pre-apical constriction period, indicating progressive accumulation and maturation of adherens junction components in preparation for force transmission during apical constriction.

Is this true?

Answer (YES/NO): NO